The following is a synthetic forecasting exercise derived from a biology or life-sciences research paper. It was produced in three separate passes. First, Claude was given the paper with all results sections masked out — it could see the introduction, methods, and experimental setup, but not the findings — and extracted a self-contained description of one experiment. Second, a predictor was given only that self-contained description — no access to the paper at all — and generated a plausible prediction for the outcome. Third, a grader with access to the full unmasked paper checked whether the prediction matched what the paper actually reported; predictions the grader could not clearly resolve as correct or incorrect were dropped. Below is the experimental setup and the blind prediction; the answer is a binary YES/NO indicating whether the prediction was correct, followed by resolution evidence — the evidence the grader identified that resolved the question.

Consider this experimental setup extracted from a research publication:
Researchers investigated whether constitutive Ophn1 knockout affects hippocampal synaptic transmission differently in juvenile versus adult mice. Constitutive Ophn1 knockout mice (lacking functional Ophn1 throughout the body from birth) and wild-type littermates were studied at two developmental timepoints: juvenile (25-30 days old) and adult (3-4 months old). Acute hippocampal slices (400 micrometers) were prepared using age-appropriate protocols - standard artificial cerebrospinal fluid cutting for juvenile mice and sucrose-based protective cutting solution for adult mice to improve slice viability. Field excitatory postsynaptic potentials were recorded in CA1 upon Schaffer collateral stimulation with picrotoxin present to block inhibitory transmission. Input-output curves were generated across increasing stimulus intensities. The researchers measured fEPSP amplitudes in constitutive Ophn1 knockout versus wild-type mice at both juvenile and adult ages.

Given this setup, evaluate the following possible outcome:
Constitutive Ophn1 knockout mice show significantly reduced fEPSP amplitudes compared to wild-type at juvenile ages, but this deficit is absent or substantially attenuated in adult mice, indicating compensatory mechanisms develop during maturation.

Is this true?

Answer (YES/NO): NO